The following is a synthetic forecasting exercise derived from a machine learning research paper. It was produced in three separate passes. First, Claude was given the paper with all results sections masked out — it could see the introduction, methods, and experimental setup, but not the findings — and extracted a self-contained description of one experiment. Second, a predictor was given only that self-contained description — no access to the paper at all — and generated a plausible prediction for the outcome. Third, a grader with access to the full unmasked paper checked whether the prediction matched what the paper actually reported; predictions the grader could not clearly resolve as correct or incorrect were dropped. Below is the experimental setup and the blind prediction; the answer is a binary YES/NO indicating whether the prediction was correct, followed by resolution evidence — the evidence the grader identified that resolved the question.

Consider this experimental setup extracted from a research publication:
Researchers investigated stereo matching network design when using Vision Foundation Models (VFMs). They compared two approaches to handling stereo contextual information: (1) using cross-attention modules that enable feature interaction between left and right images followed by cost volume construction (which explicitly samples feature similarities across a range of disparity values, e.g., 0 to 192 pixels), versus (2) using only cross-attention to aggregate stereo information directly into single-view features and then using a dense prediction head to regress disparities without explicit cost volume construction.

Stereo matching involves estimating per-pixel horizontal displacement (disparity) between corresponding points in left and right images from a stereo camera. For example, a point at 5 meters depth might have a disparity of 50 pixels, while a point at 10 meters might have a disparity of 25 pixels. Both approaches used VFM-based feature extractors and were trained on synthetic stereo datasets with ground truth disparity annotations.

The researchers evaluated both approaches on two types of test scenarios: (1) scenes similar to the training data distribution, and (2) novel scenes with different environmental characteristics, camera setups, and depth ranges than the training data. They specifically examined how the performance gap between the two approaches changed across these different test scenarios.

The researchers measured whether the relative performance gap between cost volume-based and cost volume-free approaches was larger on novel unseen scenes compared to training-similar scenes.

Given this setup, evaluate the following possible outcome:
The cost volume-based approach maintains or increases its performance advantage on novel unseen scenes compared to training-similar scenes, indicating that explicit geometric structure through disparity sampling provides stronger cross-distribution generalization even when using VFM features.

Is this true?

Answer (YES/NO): YES